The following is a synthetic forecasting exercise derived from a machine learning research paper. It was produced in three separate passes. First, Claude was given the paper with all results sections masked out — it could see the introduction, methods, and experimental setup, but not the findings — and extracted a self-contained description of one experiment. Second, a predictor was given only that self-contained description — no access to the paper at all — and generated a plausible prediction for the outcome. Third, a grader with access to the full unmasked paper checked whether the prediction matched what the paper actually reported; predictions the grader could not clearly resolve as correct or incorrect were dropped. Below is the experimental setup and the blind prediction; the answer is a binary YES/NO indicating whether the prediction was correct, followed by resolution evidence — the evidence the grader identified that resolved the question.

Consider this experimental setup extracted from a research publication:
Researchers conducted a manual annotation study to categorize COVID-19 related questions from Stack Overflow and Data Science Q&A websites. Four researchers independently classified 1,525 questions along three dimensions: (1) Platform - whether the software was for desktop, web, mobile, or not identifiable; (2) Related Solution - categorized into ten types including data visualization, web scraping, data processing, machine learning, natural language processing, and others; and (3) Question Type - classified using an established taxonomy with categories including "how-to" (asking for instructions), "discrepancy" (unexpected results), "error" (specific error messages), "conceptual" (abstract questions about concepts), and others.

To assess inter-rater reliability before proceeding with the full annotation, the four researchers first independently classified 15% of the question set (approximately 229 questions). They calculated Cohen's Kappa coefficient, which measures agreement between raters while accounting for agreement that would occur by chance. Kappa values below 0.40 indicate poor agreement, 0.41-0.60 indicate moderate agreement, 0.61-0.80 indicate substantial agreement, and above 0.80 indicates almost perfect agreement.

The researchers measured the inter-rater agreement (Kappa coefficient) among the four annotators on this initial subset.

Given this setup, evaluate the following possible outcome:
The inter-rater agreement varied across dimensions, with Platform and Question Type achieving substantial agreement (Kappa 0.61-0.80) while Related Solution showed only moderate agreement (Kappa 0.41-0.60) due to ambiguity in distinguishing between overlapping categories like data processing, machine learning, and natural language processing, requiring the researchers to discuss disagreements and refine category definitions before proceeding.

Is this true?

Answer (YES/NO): NO